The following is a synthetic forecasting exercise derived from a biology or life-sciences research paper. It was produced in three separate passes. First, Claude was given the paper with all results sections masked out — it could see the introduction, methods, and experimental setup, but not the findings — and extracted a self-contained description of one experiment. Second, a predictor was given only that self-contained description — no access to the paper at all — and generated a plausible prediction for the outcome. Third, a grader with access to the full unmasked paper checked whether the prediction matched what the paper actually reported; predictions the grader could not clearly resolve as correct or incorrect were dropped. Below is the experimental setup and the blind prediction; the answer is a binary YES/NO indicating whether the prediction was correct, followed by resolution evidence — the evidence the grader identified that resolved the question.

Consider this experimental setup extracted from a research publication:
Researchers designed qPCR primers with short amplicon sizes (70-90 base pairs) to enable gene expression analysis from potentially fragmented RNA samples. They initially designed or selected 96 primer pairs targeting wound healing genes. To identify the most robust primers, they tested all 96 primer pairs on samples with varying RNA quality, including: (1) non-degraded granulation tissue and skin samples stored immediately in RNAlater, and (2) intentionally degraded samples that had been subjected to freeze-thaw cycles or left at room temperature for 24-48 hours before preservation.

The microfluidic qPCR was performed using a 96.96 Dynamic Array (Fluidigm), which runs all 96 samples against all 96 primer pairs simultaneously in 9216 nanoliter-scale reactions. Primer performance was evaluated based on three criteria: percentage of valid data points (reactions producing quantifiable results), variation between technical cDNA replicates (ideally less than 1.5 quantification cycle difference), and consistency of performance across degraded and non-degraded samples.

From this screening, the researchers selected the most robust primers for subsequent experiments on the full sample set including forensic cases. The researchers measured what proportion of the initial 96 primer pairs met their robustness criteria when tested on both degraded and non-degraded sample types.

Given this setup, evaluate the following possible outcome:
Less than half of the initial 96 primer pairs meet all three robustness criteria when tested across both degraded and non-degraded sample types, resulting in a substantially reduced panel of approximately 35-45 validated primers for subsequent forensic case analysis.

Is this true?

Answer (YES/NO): NO